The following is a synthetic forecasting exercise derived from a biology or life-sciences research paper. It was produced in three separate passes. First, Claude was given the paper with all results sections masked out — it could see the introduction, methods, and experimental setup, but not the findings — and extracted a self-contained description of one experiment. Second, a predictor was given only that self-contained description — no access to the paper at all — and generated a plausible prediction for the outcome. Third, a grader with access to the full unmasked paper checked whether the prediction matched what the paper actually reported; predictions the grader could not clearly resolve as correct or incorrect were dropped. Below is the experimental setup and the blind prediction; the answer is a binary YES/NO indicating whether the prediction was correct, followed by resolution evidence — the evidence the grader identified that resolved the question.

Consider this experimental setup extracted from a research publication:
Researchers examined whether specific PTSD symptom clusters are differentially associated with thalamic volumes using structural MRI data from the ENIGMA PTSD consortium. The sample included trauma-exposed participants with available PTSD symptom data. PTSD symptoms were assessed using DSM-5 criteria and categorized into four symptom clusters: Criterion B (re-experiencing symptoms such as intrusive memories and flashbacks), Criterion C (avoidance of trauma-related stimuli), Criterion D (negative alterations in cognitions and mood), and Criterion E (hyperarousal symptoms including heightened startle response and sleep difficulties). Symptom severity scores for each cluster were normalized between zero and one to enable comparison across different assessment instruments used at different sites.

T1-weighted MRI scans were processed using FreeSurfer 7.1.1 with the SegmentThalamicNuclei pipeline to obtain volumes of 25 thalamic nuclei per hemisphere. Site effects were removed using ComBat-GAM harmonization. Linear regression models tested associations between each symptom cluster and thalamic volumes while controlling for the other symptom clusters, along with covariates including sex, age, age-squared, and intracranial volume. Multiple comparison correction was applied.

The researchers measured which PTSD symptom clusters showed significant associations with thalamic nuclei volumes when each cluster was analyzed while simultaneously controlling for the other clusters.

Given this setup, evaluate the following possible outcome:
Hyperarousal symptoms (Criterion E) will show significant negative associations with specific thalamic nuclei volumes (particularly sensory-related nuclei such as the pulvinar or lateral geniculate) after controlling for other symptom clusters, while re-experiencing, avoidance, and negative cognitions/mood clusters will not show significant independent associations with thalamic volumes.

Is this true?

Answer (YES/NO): NO